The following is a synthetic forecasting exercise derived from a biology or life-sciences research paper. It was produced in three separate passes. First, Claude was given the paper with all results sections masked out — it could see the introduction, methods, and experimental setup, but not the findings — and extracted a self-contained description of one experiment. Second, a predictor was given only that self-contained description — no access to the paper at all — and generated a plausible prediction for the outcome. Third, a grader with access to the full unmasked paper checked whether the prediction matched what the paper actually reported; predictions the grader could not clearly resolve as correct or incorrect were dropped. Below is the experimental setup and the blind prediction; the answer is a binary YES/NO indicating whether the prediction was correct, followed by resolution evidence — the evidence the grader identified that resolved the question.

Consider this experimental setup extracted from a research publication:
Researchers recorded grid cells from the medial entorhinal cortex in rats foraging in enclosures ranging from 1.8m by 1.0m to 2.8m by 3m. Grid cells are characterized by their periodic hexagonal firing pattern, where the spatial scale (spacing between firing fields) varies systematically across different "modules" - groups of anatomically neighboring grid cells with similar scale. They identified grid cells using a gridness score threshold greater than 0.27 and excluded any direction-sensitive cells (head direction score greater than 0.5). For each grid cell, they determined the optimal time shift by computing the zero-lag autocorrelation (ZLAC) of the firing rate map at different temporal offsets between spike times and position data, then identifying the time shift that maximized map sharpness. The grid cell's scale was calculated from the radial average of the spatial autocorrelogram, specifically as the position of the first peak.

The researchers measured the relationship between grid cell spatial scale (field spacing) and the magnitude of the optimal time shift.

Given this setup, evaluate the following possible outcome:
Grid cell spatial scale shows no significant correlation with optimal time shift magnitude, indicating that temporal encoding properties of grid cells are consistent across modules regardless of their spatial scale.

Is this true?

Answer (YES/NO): NO